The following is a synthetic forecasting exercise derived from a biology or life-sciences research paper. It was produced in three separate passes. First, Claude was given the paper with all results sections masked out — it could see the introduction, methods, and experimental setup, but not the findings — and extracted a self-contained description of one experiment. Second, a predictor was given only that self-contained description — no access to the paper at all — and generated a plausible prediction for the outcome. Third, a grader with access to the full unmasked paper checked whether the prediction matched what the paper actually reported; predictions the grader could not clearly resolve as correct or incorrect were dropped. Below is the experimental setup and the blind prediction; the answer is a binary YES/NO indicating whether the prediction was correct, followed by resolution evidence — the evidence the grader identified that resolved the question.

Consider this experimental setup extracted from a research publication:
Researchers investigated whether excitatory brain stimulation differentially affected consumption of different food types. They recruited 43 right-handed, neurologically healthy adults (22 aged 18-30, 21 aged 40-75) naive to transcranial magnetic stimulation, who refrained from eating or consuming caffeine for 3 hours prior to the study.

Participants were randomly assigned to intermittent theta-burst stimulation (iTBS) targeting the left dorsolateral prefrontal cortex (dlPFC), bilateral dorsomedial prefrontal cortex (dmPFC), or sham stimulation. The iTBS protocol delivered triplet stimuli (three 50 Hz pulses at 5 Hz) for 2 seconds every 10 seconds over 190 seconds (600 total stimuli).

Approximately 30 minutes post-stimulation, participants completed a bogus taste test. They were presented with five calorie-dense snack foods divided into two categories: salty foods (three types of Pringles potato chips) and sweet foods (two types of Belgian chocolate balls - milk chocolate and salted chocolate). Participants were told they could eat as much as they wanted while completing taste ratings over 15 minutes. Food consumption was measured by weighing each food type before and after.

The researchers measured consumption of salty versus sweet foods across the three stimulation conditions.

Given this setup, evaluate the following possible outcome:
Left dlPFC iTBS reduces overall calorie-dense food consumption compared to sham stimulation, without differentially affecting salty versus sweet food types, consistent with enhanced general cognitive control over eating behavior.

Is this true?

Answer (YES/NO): NO